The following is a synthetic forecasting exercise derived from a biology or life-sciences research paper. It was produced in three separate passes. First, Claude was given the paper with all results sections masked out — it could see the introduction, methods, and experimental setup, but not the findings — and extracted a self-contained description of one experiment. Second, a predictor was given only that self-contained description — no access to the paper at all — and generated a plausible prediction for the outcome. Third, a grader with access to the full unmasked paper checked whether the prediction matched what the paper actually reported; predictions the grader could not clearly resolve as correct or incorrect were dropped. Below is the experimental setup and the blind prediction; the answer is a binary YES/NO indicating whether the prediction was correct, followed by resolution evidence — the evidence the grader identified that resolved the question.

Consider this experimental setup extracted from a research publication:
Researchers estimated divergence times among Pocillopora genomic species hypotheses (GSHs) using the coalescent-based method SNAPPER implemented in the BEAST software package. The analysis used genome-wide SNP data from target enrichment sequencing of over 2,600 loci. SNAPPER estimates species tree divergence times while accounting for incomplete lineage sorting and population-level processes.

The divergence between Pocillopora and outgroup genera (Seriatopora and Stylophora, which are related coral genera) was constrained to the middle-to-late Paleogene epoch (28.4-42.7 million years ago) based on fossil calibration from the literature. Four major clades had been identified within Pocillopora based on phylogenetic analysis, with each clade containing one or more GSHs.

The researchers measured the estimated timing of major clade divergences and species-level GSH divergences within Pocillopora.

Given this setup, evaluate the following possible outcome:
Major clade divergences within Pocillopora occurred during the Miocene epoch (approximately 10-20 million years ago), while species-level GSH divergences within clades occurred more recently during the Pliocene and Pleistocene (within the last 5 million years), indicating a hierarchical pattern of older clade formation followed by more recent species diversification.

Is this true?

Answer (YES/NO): NO